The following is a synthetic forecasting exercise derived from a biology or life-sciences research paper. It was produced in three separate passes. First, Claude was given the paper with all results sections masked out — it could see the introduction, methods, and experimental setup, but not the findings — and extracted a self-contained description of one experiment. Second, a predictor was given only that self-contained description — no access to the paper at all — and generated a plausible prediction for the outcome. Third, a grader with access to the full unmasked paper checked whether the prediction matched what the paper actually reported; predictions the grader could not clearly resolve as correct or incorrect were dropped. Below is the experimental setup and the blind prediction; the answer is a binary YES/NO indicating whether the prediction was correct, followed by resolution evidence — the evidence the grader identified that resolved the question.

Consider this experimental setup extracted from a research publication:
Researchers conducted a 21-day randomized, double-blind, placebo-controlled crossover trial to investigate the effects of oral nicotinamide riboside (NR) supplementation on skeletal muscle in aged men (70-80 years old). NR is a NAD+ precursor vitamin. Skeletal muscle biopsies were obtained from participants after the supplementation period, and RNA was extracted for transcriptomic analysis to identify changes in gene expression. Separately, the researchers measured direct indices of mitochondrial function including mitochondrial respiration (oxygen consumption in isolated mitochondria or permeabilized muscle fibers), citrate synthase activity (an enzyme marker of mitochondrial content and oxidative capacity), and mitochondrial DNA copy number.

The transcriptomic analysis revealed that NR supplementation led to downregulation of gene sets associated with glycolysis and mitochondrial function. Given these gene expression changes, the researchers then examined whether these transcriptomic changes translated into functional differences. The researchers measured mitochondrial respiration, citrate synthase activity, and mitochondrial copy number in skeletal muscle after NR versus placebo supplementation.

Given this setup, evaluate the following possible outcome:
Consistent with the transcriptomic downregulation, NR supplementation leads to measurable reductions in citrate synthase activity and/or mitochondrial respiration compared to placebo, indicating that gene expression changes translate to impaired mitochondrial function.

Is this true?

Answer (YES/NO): NO